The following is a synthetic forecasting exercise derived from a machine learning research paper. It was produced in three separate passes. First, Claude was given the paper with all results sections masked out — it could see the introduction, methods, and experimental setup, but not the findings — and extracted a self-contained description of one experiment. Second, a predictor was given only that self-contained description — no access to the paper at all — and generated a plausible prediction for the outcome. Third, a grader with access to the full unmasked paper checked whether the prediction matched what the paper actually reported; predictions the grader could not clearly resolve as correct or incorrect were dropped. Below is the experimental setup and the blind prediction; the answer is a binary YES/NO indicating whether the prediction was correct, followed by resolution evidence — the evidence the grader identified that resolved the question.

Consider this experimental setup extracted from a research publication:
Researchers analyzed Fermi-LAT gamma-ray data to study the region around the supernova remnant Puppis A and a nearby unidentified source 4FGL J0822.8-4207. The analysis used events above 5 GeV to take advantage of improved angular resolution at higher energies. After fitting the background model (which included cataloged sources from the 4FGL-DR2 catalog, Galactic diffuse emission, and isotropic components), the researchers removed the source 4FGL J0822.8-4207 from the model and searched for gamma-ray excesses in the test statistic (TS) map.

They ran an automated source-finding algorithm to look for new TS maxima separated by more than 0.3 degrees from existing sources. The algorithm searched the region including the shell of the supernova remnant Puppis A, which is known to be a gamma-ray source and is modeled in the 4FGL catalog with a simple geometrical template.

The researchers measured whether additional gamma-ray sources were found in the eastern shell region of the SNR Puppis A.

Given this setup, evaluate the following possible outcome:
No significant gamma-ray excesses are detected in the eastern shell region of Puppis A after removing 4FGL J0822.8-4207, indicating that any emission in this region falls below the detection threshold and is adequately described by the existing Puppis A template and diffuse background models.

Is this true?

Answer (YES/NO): NO